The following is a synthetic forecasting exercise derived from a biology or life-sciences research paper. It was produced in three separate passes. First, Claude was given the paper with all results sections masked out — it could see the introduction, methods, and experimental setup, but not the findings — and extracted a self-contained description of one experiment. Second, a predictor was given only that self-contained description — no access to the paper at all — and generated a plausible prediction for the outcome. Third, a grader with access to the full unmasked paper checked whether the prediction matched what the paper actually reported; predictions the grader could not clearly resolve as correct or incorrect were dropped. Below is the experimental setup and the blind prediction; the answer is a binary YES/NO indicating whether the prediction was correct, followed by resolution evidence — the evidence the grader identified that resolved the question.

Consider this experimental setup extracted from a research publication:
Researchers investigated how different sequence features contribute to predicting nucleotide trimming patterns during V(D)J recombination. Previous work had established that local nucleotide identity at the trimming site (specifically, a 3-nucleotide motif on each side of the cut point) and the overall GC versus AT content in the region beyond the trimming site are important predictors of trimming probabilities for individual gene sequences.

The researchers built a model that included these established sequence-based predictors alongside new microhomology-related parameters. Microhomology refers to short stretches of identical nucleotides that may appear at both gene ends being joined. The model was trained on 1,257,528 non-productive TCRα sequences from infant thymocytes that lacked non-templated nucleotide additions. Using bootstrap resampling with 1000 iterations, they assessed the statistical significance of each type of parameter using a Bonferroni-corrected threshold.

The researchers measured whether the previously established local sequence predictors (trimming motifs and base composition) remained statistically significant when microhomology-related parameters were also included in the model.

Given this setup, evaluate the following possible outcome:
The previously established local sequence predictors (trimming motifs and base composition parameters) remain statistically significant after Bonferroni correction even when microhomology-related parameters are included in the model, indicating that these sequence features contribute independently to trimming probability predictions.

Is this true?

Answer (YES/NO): YES